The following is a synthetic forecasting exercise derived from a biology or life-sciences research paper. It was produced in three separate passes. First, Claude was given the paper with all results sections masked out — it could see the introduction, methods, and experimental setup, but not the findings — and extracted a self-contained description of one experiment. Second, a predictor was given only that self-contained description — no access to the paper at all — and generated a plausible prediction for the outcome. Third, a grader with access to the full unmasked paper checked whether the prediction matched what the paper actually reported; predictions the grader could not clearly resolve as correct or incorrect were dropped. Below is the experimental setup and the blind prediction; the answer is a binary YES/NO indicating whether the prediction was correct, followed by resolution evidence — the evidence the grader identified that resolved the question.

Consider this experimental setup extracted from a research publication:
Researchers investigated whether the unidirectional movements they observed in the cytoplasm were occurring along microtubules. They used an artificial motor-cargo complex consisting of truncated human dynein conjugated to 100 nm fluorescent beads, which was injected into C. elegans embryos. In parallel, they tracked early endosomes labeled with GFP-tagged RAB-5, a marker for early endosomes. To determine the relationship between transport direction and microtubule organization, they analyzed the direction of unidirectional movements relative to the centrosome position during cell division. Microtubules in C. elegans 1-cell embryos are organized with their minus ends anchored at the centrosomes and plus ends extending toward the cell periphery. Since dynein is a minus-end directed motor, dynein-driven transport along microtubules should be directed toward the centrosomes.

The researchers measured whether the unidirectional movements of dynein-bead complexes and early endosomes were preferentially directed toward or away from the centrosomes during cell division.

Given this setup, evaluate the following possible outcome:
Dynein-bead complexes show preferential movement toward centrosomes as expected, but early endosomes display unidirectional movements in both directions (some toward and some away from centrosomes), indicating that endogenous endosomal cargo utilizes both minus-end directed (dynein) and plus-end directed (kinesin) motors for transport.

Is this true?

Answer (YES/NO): NO